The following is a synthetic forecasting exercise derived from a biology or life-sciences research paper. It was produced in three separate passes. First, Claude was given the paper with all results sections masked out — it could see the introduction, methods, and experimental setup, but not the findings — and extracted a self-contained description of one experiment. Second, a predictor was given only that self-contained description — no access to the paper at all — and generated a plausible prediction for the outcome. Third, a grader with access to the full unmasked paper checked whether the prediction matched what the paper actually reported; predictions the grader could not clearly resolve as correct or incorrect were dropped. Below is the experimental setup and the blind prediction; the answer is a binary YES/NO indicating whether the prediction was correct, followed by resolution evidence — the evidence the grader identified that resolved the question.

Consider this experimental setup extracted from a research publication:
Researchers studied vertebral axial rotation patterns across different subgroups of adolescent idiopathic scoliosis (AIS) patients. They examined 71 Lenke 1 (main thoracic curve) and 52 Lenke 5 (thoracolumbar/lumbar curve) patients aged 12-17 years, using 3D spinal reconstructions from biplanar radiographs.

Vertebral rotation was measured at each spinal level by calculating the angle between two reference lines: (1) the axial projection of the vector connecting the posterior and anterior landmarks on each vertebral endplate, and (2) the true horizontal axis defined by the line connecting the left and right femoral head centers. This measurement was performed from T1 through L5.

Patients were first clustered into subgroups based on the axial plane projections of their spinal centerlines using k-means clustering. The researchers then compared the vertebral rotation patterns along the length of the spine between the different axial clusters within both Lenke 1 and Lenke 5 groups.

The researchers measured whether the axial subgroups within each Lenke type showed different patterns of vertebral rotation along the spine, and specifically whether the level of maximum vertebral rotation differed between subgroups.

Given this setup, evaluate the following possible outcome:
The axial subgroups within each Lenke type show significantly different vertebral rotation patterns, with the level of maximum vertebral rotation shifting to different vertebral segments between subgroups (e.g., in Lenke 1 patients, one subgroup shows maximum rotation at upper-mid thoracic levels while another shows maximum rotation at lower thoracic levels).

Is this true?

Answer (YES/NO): NO